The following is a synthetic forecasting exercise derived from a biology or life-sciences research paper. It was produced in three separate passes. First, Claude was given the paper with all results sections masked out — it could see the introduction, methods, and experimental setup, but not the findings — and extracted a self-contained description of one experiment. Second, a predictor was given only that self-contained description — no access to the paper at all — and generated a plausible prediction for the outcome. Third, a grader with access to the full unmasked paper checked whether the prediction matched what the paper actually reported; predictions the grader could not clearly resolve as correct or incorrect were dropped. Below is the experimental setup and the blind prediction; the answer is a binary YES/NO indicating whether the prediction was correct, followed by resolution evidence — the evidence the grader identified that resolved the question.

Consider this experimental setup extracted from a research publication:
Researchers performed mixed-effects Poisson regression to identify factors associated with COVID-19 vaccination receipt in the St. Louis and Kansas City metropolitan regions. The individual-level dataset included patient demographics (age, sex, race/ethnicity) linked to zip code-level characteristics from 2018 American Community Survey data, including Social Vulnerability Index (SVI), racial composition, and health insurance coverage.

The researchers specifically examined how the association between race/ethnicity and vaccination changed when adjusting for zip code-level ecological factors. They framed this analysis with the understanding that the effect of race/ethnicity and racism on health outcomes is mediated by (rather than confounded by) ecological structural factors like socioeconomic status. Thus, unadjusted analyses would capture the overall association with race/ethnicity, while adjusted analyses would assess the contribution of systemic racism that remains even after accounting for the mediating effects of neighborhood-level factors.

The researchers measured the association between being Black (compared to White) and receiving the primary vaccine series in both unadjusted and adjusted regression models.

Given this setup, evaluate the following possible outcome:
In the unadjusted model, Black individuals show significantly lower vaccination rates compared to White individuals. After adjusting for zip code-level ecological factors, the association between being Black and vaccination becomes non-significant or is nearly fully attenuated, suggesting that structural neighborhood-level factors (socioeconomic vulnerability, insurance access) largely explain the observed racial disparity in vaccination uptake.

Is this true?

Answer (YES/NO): NO